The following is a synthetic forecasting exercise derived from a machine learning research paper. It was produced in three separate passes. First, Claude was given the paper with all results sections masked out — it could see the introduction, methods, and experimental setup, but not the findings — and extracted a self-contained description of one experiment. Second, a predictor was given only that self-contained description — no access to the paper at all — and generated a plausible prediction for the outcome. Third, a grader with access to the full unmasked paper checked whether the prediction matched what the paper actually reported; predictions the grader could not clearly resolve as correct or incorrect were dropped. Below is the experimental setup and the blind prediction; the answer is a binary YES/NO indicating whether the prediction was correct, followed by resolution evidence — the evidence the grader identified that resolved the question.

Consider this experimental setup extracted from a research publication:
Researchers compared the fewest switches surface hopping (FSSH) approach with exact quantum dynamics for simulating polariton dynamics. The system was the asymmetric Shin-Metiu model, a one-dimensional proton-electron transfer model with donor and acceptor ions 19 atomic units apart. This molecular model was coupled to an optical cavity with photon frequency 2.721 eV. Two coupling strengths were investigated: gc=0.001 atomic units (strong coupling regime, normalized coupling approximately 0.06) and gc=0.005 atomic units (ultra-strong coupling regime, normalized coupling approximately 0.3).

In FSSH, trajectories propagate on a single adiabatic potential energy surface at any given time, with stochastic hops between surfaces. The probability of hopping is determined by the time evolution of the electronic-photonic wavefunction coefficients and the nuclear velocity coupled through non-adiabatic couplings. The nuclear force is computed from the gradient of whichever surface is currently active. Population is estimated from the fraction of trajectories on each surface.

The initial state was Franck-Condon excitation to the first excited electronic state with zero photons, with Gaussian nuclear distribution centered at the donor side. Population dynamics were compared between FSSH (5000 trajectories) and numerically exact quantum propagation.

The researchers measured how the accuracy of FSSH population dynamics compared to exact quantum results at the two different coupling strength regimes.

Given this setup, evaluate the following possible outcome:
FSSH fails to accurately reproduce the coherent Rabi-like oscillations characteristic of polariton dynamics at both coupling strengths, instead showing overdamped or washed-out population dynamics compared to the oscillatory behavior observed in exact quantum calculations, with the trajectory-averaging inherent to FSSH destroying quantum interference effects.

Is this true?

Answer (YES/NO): NO